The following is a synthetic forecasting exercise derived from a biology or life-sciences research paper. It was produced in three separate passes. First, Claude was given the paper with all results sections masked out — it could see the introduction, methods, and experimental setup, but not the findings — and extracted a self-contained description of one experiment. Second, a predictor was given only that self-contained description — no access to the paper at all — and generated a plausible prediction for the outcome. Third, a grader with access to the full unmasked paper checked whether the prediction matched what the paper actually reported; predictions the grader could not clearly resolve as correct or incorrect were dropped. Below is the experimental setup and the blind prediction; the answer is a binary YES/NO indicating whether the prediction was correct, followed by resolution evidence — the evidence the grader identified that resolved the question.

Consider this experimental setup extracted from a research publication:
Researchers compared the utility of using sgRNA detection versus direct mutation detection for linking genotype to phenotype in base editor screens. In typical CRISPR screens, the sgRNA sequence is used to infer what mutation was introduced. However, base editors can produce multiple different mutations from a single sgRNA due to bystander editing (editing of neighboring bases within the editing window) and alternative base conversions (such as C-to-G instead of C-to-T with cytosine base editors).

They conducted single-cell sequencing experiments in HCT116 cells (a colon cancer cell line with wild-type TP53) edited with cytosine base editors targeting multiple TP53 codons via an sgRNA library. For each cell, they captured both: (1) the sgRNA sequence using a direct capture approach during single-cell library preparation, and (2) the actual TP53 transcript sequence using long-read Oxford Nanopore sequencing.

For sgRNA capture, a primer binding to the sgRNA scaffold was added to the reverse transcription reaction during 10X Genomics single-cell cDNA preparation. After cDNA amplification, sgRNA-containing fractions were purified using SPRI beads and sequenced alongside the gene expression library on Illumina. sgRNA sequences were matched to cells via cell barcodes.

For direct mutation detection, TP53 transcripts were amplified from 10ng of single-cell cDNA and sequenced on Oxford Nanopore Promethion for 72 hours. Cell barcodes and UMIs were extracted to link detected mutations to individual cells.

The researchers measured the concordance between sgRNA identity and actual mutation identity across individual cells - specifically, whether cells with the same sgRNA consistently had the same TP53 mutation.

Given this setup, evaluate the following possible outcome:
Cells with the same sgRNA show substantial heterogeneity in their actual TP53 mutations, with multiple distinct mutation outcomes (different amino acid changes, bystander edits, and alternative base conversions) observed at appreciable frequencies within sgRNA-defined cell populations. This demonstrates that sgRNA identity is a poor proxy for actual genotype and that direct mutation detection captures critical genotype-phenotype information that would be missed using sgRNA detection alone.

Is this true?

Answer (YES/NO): YES